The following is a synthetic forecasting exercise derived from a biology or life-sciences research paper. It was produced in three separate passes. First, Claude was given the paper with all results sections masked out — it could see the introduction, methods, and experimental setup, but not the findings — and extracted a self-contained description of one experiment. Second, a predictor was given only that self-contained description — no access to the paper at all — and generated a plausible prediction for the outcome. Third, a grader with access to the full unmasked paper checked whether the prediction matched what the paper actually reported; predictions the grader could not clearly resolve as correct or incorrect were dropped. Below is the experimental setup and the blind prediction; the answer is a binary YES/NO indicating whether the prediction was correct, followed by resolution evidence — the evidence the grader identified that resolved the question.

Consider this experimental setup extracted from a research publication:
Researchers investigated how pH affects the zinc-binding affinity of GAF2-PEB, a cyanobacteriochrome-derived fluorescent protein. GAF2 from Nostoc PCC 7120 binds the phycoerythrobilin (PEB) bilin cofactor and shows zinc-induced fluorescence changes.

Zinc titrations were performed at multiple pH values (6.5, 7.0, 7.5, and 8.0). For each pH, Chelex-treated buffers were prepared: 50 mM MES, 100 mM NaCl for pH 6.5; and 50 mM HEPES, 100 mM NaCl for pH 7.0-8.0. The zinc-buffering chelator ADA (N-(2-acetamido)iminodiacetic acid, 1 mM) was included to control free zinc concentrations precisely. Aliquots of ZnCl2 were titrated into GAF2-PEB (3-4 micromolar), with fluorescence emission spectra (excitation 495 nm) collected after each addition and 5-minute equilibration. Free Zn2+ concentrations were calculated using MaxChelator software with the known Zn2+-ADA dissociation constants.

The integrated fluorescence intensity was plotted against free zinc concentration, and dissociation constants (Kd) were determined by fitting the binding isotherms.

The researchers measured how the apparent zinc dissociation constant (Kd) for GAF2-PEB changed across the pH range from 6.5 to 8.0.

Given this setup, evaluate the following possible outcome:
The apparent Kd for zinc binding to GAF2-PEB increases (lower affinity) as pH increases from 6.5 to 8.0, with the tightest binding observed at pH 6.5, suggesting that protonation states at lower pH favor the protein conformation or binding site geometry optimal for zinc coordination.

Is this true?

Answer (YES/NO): NO